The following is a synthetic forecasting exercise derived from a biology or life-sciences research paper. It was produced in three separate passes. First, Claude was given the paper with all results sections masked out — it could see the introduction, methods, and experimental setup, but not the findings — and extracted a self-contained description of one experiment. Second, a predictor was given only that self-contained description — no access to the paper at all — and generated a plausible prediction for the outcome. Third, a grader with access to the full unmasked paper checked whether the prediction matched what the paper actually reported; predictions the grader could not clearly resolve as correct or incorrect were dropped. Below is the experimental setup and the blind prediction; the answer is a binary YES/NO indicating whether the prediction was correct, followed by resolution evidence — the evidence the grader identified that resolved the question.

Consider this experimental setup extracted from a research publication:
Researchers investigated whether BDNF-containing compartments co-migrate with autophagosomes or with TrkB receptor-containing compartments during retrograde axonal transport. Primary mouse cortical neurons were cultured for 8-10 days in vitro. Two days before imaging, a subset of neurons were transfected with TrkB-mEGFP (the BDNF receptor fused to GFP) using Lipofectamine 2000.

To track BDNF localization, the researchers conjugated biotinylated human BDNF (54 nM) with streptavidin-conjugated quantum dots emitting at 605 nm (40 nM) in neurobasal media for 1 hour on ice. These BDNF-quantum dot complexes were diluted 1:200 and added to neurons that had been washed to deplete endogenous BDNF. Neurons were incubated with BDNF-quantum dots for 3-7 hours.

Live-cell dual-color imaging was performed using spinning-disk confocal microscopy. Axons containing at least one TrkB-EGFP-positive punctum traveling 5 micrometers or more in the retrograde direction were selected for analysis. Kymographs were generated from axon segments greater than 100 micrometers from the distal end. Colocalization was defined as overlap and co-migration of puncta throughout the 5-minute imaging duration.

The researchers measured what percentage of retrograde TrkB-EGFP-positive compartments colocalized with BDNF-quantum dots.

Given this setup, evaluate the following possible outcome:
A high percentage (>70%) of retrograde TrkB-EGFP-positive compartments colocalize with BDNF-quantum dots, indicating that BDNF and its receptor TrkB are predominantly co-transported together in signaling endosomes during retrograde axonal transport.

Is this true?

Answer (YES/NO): NO